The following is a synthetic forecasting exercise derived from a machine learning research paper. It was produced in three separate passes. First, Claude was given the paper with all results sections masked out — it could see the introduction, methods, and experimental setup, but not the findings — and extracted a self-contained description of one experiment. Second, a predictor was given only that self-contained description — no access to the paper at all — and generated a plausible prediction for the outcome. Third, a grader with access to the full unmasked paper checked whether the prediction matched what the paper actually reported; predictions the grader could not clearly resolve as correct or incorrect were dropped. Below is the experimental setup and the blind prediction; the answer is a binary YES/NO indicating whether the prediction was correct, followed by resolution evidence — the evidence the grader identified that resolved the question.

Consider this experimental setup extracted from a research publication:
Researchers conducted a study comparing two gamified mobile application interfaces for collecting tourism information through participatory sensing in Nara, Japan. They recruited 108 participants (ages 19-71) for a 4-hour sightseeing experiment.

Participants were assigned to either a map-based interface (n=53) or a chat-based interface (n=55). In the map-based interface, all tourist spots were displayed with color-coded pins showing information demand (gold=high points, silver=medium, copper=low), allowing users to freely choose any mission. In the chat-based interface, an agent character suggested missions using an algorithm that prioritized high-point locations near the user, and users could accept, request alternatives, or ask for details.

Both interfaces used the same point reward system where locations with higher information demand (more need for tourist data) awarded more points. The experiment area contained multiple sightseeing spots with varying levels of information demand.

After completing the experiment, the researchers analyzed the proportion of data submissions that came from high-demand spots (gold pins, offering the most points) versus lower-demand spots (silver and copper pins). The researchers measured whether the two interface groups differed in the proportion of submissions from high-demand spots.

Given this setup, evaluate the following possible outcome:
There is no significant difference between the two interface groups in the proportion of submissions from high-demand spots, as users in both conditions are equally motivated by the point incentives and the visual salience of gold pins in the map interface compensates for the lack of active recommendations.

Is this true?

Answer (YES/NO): NO